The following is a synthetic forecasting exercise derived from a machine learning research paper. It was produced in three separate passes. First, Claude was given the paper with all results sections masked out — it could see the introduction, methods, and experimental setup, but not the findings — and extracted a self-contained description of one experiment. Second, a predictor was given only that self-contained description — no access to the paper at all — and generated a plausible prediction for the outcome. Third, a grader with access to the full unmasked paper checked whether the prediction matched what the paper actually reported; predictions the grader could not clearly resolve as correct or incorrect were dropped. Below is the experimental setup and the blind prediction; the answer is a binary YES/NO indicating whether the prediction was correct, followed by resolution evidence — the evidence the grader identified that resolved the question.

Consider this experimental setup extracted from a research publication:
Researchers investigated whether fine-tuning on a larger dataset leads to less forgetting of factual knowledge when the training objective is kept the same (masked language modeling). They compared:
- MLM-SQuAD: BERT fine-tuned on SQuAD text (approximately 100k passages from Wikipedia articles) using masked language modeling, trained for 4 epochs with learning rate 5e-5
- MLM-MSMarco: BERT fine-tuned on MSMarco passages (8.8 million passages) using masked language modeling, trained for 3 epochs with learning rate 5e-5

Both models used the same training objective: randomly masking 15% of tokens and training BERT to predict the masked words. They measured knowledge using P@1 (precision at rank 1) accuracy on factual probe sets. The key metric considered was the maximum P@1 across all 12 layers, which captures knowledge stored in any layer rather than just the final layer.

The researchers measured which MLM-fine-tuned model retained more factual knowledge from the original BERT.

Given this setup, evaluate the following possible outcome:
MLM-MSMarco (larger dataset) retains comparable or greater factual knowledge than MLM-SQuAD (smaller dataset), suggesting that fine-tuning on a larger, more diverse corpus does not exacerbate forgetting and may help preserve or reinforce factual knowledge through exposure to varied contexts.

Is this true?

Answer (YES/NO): NO